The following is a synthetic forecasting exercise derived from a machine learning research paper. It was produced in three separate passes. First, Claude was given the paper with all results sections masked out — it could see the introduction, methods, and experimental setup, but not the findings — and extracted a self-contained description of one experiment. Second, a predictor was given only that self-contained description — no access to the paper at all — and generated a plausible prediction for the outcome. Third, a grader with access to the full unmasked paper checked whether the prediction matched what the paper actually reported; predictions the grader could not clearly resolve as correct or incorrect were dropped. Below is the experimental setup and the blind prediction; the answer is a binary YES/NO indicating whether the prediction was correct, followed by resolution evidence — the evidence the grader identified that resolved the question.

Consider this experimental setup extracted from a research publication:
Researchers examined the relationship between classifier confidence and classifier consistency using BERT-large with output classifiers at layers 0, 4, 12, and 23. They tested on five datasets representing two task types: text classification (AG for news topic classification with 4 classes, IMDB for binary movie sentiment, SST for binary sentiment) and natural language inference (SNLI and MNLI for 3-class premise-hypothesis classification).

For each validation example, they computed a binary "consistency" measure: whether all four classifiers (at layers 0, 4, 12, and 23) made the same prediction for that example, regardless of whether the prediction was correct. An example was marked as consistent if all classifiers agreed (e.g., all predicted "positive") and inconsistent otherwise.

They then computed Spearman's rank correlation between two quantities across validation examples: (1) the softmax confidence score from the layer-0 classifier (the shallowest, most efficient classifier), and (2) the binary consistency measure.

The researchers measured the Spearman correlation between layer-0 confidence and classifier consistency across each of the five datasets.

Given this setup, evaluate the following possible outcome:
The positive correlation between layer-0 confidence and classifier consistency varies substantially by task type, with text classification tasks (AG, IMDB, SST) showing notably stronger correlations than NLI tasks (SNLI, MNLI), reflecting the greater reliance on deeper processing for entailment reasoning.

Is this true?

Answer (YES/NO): NO